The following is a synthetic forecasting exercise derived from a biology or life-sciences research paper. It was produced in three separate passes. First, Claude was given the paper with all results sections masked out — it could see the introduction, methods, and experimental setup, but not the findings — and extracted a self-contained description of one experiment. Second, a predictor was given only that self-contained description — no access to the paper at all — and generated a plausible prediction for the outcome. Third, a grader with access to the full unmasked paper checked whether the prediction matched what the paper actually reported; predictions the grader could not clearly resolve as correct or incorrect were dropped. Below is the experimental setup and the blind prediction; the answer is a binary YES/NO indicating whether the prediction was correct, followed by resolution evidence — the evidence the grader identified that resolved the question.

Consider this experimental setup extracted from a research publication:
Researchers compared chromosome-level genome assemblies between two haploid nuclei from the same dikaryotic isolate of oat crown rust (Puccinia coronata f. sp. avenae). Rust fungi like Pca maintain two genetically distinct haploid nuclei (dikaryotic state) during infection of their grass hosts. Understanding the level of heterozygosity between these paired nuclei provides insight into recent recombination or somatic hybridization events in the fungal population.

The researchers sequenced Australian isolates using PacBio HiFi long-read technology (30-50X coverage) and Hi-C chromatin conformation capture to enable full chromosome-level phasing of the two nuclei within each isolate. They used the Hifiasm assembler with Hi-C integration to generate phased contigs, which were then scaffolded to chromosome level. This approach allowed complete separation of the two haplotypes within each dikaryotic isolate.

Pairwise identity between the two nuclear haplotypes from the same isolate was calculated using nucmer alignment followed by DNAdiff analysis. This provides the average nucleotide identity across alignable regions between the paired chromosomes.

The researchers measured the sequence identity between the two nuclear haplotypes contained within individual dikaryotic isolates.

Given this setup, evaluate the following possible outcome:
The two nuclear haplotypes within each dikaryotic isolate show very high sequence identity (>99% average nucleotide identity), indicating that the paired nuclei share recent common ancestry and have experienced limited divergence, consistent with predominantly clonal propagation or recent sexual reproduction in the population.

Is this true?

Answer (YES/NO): NO